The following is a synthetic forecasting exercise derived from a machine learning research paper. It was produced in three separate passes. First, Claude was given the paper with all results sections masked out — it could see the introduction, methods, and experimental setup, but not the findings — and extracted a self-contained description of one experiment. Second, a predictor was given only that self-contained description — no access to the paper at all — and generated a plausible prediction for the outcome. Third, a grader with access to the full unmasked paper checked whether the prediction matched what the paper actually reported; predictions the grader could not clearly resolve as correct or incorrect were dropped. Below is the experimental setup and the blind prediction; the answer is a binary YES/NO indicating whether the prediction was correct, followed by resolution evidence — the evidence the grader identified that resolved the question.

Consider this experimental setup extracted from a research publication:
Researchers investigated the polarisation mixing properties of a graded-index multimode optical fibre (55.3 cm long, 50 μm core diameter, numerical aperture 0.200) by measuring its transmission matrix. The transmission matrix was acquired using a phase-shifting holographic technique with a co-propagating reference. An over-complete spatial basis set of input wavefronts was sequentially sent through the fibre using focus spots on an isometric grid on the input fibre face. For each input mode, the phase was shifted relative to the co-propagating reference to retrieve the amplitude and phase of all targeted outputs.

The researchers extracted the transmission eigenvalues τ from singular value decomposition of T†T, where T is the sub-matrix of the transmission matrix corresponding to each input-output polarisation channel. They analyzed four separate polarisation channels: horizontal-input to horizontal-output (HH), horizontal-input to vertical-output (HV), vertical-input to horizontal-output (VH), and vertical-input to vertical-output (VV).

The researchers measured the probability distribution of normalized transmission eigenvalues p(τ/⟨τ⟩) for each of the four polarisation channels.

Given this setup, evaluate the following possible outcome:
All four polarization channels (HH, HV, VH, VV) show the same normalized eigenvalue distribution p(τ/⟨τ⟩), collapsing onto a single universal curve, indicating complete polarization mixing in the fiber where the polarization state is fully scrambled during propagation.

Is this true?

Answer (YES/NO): YES